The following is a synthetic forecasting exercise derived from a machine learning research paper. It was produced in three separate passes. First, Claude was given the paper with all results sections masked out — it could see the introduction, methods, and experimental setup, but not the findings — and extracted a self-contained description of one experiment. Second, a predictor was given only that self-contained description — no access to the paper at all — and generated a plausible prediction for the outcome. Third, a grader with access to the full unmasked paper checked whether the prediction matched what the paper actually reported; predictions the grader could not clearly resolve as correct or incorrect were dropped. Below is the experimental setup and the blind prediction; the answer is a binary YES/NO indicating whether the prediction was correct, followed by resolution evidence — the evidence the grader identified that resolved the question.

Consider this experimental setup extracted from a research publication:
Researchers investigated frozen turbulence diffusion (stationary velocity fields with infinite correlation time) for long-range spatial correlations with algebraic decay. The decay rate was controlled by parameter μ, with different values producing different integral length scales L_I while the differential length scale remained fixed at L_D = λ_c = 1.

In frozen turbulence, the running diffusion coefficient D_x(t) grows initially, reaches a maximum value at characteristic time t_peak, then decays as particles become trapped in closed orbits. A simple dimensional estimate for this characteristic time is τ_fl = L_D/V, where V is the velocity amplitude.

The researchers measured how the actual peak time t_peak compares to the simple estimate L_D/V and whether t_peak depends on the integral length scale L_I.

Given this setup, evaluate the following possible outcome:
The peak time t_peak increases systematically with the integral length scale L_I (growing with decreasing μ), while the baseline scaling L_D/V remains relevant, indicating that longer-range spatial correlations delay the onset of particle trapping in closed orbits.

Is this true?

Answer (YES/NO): YES